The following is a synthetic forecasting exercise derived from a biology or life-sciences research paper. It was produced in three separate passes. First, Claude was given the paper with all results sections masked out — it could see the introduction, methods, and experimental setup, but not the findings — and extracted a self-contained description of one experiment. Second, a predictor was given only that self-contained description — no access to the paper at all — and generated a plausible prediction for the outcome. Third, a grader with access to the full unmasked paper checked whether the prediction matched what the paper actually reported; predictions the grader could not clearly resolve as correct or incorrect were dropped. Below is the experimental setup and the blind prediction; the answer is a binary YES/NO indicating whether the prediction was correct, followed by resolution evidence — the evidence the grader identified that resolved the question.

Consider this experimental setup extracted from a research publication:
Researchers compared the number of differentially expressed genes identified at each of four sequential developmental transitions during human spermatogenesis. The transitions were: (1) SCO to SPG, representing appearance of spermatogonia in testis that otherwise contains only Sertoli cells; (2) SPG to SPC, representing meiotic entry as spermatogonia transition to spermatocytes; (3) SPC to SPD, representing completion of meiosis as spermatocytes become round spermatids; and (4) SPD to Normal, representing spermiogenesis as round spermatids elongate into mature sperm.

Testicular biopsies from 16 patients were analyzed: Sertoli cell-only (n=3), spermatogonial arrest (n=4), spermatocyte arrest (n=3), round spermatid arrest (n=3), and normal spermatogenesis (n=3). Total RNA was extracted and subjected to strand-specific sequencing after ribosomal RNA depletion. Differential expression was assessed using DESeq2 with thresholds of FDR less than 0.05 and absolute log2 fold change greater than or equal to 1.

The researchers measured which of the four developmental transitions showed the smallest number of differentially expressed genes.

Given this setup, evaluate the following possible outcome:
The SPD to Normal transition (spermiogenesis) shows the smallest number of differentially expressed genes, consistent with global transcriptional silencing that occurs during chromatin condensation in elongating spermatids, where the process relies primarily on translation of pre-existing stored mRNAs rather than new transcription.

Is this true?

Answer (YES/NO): YES